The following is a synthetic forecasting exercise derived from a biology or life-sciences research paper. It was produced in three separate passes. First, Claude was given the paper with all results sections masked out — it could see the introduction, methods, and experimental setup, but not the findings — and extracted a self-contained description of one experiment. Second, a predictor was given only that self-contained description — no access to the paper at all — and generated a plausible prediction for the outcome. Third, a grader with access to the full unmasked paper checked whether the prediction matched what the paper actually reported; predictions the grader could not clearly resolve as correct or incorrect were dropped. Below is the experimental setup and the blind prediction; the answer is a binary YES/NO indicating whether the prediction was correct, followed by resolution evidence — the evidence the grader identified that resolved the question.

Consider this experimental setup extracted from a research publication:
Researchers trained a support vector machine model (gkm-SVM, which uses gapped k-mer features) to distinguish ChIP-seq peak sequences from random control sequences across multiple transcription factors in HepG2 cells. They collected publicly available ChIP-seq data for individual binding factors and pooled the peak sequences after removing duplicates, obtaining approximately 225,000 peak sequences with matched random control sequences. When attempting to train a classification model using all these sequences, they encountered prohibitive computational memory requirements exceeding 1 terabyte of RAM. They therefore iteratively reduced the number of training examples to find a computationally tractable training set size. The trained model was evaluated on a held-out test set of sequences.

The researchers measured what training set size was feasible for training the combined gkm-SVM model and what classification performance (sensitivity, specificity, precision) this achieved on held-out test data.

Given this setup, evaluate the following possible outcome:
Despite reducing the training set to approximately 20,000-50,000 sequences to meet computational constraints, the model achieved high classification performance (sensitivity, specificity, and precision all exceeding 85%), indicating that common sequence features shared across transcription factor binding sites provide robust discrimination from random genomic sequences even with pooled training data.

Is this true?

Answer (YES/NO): NO